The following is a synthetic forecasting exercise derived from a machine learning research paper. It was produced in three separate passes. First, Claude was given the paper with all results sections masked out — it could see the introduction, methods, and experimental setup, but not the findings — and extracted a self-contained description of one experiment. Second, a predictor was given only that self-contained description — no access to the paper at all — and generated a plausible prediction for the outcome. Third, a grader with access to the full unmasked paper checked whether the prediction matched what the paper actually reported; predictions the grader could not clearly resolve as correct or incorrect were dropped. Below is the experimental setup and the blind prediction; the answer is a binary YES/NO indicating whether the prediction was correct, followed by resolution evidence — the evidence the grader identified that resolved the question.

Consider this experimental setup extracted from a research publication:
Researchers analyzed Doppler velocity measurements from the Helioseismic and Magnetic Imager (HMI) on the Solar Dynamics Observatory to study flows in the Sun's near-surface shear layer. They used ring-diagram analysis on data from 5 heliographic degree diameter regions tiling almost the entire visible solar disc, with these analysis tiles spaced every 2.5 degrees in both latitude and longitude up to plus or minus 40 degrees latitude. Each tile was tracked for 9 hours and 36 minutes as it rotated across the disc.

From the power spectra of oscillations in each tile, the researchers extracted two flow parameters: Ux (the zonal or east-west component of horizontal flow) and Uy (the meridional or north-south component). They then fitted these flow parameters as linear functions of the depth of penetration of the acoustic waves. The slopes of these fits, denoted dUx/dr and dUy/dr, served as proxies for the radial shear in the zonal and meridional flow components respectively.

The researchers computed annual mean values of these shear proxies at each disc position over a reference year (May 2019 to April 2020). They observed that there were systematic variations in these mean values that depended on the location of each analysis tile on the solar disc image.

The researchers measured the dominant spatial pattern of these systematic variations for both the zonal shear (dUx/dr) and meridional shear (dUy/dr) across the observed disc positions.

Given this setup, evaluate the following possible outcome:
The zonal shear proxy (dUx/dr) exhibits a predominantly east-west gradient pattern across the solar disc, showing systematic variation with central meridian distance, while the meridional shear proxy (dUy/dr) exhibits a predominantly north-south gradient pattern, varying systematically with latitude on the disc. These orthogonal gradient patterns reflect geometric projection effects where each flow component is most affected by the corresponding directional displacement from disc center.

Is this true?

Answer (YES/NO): YES